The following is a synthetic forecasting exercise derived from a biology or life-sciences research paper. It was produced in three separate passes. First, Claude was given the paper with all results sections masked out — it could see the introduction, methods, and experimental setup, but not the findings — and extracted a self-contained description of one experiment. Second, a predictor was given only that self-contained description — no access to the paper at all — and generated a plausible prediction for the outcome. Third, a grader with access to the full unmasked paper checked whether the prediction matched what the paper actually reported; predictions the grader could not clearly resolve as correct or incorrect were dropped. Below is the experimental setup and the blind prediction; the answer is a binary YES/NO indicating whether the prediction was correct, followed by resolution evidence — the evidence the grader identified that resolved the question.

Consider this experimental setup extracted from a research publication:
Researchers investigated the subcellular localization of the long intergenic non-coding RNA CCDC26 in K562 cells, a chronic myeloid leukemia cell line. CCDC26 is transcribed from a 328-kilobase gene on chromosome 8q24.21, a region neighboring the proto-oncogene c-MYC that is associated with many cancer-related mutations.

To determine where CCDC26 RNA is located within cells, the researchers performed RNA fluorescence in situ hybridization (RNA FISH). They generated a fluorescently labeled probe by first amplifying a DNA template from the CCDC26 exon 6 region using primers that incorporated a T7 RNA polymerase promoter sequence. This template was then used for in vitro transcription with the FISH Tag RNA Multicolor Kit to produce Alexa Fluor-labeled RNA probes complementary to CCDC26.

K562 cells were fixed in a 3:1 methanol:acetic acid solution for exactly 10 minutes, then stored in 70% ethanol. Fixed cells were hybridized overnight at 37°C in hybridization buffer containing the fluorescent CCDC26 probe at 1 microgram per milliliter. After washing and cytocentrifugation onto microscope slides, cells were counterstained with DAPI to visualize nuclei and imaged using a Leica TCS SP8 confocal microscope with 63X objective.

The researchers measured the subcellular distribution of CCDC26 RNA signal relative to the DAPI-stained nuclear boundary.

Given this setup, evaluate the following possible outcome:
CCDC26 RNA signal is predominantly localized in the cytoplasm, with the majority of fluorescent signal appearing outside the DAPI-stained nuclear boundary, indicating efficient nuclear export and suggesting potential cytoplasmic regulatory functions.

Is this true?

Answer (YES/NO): NO